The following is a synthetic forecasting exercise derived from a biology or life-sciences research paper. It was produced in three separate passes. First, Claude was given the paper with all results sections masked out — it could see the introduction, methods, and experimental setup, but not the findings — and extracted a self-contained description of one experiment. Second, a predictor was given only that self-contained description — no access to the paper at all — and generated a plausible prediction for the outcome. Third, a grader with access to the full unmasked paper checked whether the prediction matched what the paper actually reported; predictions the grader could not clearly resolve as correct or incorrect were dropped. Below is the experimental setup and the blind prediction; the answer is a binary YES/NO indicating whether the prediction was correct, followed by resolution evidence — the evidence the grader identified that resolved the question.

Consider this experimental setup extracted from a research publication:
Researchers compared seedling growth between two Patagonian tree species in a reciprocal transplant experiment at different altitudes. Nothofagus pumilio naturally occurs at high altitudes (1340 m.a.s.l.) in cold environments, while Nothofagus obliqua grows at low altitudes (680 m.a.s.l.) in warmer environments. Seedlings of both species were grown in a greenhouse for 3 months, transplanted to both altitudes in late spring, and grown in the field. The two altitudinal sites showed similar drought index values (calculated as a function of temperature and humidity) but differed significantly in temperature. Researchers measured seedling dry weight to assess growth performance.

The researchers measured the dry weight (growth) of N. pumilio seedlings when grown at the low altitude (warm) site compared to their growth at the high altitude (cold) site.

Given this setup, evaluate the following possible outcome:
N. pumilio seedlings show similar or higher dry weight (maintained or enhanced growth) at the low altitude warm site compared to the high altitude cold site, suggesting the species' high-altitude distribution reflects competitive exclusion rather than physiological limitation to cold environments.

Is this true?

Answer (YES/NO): NO